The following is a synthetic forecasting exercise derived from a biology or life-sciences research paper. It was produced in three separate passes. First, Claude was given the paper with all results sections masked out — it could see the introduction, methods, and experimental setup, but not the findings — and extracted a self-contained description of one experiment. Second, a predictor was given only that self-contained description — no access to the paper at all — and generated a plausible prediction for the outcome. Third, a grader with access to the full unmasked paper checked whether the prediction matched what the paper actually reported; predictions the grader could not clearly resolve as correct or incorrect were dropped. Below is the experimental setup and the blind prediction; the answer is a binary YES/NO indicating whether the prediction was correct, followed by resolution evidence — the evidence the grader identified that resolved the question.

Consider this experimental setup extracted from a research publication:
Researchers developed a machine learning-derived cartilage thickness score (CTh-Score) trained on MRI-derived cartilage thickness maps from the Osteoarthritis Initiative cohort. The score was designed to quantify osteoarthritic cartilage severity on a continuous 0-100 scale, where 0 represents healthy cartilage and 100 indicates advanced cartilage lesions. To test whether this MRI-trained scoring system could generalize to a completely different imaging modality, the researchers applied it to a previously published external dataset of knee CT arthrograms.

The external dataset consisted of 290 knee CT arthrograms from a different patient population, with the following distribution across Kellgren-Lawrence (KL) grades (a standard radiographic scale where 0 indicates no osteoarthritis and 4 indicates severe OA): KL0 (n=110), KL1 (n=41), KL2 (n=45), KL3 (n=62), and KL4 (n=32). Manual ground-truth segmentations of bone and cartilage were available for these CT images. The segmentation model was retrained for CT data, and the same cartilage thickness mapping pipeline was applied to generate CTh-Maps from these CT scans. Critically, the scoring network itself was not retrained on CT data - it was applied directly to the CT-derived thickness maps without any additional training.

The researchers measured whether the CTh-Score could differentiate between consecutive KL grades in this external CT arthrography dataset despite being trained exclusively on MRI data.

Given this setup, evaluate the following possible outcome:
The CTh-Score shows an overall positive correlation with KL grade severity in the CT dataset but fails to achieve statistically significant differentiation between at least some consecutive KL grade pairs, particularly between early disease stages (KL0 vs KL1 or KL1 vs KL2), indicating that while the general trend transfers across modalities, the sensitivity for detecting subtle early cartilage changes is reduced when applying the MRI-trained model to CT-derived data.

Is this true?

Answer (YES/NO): NO